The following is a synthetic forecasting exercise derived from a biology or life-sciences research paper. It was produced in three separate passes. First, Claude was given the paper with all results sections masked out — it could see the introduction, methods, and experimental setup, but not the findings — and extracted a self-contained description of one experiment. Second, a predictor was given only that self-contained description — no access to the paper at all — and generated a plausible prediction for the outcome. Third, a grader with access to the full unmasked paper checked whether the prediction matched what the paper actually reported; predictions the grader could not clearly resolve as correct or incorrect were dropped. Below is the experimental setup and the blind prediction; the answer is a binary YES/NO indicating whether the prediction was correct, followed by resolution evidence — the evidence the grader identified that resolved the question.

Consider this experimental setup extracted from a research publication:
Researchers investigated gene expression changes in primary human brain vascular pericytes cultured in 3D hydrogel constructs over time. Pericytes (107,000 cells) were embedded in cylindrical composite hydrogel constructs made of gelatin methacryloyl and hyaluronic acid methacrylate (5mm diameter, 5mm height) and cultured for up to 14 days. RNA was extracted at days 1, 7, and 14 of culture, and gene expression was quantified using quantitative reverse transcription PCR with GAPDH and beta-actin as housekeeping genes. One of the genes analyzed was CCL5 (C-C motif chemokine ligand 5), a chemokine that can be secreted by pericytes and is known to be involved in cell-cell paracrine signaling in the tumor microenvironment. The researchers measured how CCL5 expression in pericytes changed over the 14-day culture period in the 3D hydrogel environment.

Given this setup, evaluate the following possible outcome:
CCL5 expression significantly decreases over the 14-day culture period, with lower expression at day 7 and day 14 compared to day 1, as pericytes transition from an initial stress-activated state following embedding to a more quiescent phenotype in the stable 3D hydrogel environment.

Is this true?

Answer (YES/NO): NO